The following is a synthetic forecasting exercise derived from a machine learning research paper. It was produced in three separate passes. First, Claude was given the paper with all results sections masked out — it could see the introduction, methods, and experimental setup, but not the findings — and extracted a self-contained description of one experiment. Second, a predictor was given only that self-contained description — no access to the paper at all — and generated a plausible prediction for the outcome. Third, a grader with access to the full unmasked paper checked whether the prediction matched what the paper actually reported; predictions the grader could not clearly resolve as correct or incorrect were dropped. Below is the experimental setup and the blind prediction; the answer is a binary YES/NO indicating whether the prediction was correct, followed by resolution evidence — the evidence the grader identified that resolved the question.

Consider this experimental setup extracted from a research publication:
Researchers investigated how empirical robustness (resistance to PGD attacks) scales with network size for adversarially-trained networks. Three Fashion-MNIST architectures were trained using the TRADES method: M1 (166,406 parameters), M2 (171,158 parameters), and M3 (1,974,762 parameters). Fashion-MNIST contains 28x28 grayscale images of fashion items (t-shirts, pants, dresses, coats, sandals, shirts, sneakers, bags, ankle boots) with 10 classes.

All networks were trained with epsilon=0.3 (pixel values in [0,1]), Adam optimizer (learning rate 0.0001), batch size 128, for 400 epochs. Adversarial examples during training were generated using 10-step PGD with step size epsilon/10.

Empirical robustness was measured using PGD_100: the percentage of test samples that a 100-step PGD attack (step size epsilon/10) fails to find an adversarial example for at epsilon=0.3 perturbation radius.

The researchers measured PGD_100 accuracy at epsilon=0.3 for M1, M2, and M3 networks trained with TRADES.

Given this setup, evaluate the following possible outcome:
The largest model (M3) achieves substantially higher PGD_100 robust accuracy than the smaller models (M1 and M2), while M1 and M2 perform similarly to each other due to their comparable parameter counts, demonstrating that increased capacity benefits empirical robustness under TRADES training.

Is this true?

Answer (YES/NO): NO